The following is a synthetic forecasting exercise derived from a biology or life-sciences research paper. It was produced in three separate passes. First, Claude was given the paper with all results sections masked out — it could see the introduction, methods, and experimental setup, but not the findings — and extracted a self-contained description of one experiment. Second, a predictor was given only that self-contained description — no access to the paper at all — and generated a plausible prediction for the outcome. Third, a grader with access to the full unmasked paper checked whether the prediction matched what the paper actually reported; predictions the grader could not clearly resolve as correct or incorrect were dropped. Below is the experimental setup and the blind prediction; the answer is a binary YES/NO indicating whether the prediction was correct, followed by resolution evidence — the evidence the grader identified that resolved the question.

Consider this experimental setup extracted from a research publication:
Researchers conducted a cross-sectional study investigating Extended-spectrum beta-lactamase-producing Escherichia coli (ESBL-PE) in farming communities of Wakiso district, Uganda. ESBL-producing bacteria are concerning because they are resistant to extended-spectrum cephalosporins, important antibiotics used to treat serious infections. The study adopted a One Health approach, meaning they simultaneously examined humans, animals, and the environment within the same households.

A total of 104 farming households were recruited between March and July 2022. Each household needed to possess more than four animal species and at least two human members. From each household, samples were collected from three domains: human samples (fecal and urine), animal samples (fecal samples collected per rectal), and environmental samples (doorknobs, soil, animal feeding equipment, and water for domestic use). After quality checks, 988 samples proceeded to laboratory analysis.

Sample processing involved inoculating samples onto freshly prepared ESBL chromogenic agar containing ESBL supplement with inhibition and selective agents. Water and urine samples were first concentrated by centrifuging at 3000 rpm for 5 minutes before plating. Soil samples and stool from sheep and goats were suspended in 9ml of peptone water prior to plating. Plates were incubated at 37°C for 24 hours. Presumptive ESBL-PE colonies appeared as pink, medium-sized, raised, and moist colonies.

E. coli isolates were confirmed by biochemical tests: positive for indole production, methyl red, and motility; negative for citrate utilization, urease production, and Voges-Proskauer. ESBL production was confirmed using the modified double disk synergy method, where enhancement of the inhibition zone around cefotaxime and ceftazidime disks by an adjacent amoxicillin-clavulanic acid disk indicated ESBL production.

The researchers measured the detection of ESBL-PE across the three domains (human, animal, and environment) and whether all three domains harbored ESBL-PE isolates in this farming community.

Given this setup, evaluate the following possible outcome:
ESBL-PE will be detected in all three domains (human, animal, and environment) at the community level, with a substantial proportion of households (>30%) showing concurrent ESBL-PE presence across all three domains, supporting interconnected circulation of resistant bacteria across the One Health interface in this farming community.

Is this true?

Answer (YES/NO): NO